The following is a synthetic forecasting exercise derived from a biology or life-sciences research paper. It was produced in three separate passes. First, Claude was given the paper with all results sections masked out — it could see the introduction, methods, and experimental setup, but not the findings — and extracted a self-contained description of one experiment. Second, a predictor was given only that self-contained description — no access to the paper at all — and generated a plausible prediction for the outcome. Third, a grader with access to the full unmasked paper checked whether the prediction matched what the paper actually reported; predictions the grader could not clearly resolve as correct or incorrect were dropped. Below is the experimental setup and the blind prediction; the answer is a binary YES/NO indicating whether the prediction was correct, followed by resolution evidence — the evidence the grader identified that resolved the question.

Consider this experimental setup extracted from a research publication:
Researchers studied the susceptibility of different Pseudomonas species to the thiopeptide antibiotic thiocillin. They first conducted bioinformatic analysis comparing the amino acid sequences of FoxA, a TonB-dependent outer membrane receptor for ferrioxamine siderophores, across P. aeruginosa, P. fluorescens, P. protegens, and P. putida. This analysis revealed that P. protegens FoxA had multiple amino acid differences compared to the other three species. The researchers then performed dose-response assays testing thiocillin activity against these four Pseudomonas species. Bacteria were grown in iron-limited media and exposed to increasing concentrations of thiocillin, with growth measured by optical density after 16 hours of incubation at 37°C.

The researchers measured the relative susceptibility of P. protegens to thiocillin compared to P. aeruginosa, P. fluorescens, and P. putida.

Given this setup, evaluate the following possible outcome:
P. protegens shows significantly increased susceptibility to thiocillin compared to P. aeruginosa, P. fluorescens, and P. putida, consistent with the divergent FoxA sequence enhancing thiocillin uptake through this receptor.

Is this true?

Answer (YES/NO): NO